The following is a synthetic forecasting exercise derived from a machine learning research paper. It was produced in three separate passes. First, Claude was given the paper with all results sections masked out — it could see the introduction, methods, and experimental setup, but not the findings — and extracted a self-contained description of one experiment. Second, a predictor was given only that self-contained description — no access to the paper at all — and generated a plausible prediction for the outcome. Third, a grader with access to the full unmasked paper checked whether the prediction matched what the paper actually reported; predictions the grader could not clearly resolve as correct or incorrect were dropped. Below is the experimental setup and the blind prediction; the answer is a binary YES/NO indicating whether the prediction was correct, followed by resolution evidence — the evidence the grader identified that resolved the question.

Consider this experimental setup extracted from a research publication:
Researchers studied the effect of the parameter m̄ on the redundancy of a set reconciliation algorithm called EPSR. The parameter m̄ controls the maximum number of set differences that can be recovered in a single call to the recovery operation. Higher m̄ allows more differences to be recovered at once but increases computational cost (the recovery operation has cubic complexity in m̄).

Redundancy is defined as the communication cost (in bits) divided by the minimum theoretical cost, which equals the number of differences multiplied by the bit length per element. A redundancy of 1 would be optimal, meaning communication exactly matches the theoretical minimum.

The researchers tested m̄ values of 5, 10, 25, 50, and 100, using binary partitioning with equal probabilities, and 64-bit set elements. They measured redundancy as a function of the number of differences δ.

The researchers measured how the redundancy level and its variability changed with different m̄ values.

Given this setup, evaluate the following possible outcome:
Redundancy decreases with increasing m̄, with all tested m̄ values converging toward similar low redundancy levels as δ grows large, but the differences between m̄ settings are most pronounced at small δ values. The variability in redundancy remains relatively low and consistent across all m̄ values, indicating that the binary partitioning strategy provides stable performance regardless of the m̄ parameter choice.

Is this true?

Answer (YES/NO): NO